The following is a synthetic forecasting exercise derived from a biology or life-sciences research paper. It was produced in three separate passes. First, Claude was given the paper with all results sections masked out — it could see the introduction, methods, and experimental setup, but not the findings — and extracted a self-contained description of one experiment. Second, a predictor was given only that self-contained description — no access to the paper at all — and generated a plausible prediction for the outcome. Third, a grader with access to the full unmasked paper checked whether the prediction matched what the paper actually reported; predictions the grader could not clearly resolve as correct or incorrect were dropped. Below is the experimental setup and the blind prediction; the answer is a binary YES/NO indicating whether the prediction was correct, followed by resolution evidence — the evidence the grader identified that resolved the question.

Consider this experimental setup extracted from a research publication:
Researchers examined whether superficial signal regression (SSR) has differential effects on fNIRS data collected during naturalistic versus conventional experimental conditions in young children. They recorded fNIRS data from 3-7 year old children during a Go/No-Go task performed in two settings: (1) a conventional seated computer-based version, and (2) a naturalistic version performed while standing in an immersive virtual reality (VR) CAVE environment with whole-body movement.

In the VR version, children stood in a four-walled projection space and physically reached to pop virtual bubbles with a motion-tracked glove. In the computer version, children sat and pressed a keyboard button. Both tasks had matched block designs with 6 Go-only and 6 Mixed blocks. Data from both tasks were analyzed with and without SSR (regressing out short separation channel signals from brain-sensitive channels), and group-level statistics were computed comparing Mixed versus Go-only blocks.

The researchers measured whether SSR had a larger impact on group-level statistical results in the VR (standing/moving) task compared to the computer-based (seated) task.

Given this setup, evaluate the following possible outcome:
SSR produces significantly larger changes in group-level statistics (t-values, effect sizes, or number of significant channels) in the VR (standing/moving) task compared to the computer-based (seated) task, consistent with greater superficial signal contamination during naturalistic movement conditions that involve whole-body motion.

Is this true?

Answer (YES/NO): YES